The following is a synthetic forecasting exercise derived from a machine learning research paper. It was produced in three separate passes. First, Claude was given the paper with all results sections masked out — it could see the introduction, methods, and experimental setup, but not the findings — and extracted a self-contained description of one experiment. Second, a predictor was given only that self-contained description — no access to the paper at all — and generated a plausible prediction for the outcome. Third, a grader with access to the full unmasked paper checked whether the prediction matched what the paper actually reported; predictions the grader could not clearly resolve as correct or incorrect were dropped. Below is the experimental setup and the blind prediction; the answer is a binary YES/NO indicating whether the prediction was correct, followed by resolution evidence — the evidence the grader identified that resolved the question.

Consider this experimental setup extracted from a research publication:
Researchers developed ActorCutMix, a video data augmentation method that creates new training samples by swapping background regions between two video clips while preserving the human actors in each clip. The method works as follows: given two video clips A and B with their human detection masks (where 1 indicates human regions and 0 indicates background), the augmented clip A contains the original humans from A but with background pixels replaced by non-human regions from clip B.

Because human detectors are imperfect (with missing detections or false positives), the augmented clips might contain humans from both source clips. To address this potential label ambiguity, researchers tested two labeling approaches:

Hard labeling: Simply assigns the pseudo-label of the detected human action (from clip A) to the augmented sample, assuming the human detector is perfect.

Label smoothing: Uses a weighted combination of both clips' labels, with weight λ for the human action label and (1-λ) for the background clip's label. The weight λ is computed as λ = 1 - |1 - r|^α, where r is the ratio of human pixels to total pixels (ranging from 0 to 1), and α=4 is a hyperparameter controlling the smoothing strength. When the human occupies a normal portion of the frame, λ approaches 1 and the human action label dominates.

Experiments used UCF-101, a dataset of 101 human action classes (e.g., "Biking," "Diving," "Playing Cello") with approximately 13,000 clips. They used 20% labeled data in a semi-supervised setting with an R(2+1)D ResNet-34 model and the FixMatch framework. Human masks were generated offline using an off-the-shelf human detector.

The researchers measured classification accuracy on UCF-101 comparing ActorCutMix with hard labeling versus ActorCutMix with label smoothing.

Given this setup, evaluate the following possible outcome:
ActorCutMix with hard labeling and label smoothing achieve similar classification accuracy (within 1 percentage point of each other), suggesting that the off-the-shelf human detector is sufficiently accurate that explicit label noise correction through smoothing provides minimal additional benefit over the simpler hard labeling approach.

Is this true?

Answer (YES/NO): NO